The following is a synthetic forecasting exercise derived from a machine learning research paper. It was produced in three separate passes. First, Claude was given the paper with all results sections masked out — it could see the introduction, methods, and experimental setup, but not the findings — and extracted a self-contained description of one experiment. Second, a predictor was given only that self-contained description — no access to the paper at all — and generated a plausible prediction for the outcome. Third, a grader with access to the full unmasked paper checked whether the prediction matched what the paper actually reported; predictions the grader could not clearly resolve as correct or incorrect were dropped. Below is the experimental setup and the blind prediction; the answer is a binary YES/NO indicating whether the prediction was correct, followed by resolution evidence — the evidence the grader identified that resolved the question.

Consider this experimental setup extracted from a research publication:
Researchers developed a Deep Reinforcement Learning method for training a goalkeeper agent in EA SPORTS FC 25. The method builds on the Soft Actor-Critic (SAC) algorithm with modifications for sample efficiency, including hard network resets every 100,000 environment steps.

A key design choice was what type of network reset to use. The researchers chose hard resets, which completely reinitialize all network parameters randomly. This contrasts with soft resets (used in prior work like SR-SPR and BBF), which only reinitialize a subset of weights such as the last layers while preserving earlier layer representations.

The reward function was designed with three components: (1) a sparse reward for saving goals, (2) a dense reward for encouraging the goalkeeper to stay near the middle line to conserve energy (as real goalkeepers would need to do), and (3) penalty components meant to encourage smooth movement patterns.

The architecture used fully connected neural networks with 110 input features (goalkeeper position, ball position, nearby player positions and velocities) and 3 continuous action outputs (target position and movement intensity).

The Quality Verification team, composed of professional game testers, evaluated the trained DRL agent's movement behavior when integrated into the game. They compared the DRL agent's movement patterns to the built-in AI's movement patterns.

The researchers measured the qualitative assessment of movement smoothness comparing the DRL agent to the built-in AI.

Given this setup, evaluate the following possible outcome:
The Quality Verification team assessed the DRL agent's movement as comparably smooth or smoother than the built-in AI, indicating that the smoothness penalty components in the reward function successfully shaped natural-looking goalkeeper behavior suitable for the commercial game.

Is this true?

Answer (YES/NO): NO